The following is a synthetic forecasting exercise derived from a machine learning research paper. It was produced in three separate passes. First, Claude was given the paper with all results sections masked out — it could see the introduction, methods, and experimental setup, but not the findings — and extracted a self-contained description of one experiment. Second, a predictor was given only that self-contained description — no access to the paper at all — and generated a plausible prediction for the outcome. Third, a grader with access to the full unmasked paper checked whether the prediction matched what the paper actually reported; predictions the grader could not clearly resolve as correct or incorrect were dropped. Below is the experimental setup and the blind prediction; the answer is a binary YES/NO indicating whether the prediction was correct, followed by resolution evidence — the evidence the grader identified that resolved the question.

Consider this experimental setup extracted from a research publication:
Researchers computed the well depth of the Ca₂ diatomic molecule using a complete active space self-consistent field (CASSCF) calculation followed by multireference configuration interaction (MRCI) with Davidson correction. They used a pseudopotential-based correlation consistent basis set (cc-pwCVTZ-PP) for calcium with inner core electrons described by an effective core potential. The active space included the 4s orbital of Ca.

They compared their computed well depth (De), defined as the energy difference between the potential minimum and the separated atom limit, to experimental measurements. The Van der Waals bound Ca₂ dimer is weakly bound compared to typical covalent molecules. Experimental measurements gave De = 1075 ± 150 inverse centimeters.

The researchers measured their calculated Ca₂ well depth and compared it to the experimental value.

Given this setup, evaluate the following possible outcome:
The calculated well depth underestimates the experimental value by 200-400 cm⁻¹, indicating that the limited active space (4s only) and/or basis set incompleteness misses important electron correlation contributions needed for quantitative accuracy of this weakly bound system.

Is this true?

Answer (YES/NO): NO